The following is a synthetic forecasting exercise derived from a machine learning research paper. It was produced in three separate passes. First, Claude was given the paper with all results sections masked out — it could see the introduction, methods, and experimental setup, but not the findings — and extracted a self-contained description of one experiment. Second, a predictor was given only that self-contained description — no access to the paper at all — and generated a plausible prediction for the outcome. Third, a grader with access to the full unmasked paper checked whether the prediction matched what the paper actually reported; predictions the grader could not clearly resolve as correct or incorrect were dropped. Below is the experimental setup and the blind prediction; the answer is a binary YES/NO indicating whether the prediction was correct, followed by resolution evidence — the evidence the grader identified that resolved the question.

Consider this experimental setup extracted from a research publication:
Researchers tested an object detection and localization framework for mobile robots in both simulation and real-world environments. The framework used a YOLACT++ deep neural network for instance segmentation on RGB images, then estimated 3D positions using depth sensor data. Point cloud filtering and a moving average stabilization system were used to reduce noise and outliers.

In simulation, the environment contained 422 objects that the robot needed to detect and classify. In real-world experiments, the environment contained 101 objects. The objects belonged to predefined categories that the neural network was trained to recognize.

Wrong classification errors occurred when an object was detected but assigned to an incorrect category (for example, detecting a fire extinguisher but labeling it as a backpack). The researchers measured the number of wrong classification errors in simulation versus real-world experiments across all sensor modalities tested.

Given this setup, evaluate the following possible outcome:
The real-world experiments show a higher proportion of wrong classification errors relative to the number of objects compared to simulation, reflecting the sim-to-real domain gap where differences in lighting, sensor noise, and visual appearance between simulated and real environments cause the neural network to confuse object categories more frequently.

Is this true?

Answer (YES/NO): YES